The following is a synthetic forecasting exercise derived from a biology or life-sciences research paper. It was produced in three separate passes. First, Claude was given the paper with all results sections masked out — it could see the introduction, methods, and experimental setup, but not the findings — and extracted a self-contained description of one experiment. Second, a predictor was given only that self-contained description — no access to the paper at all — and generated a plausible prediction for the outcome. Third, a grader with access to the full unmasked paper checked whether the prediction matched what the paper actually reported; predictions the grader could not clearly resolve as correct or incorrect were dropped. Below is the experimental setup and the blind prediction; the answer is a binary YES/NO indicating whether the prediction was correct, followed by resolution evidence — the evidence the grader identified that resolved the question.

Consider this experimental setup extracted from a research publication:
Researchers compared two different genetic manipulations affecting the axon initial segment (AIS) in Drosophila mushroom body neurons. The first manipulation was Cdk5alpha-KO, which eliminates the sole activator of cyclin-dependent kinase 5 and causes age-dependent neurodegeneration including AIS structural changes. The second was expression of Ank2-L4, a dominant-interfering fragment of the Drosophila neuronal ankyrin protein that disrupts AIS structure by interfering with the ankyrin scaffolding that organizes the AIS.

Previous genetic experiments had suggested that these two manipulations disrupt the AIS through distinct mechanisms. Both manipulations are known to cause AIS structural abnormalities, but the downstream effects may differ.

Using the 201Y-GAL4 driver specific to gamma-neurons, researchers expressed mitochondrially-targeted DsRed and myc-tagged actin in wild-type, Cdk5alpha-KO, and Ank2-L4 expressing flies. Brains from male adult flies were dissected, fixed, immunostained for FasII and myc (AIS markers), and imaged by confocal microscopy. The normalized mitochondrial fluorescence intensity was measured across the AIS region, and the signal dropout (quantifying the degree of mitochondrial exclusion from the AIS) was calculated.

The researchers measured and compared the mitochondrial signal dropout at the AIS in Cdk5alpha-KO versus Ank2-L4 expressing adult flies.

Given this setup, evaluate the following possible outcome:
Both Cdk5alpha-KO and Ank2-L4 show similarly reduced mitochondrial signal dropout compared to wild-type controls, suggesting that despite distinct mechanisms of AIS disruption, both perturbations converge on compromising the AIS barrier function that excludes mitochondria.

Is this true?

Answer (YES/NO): NO